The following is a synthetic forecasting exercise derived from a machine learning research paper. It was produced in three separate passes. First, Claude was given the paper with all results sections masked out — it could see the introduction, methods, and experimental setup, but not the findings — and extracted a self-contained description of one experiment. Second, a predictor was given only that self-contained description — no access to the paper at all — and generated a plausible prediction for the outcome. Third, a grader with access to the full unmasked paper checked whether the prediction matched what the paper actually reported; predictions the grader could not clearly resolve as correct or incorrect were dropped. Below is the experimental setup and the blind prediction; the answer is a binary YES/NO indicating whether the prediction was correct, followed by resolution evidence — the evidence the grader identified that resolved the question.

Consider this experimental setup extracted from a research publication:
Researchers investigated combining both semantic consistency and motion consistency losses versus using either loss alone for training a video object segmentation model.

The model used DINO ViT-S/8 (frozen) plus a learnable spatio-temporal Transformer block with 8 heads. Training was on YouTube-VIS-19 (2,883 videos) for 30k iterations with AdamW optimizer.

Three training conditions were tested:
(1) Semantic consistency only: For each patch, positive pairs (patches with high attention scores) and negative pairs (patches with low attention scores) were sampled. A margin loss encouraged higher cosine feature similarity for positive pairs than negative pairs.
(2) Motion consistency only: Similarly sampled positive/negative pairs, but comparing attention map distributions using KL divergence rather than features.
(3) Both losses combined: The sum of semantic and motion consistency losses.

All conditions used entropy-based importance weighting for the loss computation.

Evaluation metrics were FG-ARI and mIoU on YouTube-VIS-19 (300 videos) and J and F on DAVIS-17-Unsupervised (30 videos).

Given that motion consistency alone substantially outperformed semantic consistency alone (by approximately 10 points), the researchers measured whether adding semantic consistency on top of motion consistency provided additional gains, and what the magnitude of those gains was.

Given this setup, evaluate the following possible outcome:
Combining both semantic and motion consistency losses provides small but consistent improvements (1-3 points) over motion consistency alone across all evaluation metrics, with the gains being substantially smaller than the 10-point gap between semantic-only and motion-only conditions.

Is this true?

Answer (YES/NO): NO